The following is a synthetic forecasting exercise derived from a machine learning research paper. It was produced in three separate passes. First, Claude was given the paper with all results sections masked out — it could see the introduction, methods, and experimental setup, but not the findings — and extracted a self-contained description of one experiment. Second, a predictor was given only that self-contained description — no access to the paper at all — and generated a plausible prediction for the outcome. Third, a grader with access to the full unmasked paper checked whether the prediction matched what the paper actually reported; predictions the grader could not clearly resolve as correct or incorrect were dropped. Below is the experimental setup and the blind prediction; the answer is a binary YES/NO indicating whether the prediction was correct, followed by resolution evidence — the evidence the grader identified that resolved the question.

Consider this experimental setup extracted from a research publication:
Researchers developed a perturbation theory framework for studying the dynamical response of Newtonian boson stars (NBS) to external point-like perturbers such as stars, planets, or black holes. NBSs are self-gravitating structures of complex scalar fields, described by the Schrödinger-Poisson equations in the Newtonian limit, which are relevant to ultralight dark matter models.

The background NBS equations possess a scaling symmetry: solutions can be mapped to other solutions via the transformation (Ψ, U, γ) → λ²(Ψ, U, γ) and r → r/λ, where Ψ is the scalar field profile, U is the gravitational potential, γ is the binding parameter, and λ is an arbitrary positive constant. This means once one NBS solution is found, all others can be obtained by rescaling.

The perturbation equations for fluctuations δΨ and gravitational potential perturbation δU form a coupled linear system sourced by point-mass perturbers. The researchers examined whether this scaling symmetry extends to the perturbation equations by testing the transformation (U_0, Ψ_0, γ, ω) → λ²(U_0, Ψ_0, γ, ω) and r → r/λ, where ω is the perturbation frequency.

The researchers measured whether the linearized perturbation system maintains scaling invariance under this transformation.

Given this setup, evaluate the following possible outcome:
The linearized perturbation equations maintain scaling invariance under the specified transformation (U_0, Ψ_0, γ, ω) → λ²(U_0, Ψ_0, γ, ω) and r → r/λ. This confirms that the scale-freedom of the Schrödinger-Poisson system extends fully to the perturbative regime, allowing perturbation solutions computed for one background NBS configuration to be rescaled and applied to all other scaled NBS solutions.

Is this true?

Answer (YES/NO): YES